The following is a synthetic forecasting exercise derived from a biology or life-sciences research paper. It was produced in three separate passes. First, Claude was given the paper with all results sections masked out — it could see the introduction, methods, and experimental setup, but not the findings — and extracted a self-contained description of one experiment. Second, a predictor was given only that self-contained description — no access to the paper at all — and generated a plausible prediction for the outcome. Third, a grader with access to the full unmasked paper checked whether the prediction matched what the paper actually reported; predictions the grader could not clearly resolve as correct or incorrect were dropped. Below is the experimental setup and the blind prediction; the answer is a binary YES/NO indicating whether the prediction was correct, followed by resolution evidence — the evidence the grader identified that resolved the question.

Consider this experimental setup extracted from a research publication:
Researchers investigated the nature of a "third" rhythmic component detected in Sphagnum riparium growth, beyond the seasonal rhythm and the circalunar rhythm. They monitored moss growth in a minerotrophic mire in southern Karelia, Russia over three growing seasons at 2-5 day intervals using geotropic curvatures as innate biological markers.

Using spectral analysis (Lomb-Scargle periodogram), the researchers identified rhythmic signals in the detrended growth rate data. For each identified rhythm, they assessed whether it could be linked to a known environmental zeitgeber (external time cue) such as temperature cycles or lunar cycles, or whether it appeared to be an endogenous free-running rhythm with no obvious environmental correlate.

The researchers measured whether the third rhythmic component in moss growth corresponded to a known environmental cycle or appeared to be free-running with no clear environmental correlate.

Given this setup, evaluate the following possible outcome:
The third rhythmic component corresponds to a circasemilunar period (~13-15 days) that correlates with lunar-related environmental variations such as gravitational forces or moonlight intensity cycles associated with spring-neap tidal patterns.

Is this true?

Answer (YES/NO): NO